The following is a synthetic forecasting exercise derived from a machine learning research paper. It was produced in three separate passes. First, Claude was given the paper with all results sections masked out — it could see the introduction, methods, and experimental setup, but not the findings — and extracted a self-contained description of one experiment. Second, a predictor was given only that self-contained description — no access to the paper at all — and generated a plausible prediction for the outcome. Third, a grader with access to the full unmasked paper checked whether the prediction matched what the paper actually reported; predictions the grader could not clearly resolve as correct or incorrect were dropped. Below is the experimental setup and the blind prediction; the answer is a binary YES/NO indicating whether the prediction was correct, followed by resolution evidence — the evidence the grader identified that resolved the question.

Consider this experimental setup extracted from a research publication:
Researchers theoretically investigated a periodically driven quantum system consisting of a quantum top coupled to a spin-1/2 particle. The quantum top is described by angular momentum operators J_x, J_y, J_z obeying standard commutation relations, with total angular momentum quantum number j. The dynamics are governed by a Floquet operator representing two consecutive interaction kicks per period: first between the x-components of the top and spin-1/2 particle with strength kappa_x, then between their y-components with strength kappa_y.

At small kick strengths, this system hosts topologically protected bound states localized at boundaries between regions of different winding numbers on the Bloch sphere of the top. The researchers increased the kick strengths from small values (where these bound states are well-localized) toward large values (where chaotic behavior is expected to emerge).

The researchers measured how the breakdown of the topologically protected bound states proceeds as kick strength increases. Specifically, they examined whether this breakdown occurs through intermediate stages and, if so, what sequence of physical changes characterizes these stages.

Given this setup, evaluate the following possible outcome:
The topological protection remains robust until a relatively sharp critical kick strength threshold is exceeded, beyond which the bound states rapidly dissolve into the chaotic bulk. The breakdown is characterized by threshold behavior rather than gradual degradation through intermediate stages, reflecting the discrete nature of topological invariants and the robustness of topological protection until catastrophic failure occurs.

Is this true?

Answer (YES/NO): NO